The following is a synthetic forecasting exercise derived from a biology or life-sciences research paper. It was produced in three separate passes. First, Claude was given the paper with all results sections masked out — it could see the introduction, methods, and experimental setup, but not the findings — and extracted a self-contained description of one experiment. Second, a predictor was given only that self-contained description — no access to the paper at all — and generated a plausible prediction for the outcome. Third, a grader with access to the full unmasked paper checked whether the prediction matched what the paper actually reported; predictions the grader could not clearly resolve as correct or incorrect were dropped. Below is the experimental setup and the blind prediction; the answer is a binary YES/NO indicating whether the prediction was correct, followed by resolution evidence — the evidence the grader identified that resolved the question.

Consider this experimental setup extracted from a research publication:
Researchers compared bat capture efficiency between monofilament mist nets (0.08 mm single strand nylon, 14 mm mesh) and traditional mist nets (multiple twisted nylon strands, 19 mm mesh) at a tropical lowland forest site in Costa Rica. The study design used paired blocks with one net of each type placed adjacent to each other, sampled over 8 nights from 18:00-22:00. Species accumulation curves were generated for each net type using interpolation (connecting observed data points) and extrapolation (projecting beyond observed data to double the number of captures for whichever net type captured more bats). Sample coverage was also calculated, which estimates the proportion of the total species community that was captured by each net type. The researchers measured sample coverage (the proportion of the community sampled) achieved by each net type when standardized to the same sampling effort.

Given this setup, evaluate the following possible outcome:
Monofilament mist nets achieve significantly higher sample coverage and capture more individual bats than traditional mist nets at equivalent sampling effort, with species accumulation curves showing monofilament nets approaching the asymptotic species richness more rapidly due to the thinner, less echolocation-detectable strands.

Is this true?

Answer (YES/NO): NO